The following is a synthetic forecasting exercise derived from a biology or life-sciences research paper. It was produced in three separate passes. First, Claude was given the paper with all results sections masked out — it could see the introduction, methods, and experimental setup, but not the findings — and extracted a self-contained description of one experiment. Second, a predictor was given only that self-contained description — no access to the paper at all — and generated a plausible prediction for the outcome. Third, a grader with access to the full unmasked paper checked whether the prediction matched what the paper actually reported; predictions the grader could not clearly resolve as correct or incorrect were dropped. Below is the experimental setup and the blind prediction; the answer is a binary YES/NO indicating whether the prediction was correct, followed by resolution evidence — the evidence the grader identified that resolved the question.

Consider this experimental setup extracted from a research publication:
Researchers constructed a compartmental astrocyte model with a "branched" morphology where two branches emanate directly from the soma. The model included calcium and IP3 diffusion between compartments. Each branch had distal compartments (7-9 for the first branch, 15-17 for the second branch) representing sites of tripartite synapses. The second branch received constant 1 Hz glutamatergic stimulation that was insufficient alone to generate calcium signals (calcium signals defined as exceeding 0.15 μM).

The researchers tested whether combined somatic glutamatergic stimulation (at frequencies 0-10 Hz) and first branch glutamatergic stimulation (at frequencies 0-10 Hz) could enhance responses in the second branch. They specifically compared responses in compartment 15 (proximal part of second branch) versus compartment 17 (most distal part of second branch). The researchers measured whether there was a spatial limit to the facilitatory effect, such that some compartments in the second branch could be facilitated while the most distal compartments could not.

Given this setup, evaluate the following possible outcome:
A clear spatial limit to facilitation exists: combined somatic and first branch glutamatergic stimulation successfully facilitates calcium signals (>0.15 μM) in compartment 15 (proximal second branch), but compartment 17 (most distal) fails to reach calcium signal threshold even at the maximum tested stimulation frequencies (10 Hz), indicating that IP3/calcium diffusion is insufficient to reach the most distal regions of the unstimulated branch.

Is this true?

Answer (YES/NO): YES